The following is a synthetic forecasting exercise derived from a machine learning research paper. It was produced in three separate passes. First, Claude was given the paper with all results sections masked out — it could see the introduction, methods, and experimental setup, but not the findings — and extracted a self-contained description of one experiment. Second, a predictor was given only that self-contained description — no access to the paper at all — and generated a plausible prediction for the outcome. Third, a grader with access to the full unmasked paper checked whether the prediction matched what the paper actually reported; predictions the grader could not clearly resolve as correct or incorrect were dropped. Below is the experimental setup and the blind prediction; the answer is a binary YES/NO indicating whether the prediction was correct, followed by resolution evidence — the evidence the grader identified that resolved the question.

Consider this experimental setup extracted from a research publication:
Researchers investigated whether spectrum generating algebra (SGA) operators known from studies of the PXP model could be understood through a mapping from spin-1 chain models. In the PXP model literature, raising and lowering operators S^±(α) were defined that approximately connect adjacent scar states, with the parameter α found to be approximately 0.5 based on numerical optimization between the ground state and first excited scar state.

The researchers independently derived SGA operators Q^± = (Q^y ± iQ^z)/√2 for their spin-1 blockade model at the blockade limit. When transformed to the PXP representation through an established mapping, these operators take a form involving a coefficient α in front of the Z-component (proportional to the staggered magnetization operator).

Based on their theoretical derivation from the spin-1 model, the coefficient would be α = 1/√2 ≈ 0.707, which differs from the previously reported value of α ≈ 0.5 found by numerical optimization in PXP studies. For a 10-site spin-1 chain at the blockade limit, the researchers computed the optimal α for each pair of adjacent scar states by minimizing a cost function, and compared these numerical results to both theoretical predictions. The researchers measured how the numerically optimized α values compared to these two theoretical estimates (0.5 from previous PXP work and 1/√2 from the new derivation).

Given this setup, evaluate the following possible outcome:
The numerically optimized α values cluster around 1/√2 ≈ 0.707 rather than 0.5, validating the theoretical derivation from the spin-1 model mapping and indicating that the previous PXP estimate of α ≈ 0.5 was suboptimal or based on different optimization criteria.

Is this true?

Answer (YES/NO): NO